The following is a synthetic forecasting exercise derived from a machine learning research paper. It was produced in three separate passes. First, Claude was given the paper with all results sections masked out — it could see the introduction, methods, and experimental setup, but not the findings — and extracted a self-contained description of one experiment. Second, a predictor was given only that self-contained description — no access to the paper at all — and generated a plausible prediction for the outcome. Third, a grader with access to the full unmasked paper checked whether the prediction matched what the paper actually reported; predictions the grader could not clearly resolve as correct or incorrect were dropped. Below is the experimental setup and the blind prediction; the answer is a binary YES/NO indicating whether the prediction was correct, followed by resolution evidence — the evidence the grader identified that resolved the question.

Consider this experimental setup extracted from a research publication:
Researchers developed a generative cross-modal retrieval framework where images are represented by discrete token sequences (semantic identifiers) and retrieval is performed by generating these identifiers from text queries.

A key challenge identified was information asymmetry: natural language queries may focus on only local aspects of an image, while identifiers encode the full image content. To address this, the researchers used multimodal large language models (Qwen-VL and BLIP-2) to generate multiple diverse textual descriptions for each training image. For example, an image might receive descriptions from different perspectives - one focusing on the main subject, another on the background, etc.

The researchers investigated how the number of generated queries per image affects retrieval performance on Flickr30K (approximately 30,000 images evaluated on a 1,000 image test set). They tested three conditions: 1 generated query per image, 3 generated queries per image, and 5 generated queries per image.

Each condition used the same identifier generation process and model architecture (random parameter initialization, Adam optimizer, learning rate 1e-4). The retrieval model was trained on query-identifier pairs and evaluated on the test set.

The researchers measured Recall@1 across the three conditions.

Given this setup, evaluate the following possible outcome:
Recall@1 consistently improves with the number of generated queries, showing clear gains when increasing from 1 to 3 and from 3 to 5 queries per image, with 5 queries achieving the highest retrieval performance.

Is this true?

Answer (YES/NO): YES